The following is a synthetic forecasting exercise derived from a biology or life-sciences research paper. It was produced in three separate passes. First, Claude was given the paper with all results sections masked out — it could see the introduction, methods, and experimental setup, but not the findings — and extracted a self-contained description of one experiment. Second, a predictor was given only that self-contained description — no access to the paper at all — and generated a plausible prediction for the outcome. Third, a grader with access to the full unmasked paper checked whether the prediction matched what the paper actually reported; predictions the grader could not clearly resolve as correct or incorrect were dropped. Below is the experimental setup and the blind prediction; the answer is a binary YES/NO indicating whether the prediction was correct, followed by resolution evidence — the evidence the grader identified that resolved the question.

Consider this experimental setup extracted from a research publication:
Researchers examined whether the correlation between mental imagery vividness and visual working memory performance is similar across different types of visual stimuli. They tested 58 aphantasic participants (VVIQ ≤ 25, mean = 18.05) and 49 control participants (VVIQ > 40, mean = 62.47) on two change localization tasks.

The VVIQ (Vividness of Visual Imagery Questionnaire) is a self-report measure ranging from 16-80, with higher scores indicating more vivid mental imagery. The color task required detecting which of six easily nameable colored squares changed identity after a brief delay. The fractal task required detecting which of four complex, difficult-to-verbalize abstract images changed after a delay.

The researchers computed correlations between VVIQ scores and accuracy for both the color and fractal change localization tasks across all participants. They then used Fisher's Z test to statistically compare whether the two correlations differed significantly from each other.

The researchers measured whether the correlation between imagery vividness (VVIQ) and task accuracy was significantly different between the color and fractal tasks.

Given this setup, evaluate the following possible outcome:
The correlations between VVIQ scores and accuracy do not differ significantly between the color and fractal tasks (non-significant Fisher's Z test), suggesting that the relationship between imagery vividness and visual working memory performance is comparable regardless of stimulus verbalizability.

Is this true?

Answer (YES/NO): YES